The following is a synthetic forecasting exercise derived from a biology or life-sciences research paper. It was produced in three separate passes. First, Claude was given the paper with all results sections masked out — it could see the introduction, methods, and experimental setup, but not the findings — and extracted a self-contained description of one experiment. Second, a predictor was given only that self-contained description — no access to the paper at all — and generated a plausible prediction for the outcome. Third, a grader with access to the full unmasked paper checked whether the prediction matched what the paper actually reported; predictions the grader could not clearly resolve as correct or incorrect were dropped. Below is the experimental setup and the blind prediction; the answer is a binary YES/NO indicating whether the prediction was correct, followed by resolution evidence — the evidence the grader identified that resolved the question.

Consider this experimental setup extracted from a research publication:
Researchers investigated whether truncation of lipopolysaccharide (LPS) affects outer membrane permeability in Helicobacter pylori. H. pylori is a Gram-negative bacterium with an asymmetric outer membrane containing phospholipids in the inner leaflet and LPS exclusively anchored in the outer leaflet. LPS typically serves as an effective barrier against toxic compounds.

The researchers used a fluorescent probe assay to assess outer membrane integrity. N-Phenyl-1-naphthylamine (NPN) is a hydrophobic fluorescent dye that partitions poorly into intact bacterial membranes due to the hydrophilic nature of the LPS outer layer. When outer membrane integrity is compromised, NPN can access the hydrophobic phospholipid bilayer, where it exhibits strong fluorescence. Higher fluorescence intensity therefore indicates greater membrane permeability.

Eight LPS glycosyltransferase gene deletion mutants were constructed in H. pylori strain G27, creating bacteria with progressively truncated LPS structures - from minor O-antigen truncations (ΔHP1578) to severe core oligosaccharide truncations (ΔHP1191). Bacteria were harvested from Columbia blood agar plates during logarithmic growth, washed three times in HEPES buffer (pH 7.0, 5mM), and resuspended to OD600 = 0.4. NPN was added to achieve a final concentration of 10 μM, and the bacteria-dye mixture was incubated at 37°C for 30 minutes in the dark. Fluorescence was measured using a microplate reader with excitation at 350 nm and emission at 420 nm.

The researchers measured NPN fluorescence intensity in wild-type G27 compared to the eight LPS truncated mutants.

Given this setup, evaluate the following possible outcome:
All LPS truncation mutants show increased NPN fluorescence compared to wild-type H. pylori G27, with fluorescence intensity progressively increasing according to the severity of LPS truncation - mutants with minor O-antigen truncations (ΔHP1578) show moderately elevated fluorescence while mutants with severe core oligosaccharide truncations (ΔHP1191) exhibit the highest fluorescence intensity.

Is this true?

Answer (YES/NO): NO